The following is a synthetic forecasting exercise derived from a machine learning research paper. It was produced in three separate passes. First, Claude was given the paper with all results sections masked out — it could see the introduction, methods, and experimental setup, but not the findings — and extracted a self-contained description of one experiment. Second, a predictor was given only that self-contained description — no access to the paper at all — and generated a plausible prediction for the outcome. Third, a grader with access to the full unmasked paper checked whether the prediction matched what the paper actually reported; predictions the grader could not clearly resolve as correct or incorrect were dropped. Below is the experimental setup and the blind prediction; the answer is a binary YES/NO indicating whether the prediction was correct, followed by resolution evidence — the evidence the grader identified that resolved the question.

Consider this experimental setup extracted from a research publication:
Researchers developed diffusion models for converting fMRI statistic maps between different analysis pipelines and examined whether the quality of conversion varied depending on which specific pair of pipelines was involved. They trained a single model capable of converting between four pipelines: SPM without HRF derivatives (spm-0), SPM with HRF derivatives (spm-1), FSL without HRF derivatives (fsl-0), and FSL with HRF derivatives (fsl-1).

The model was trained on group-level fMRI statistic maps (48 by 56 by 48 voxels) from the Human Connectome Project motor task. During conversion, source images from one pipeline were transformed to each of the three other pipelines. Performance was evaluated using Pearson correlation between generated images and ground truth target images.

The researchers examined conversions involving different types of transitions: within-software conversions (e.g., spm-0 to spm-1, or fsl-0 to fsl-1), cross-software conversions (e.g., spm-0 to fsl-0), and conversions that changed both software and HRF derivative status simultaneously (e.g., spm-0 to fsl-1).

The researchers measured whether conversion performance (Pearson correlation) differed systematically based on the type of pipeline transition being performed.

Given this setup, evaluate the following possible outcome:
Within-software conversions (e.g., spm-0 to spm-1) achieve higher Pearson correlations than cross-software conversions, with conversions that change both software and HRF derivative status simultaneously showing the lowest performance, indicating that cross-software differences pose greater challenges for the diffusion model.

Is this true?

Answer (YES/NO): NO